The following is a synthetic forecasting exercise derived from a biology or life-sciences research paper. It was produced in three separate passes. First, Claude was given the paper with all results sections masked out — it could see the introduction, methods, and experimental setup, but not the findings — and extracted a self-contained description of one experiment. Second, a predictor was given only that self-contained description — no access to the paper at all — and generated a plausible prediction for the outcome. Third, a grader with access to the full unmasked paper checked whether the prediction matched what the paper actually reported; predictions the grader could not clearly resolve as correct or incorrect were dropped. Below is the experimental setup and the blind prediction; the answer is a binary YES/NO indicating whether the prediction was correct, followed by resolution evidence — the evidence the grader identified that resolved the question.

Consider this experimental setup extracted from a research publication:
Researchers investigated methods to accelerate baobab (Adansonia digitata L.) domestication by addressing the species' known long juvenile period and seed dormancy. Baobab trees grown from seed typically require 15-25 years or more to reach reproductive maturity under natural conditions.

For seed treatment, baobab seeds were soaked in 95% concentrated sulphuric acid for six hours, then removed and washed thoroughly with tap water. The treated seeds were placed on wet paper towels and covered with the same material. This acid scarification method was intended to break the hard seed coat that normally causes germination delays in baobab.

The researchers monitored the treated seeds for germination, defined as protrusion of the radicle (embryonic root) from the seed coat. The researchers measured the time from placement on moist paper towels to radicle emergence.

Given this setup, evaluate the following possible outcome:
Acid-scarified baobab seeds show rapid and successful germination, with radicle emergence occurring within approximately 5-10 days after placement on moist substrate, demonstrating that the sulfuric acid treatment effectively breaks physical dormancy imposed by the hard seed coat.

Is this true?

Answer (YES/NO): YES